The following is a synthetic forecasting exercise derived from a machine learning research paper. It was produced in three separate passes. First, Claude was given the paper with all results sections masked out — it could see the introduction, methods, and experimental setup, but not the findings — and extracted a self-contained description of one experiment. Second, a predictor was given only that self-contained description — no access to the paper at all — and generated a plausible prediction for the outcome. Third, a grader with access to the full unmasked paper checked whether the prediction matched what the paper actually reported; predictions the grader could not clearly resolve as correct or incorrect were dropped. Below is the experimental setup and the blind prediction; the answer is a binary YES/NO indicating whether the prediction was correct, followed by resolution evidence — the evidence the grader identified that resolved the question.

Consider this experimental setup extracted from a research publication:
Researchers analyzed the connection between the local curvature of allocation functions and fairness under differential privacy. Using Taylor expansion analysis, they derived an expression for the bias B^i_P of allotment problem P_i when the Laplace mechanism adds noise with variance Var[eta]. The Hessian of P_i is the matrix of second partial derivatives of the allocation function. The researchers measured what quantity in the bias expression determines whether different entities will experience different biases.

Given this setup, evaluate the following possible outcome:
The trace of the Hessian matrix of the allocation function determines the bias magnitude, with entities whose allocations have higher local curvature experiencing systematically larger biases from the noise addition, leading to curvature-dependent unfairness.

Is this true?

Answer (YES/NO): YES